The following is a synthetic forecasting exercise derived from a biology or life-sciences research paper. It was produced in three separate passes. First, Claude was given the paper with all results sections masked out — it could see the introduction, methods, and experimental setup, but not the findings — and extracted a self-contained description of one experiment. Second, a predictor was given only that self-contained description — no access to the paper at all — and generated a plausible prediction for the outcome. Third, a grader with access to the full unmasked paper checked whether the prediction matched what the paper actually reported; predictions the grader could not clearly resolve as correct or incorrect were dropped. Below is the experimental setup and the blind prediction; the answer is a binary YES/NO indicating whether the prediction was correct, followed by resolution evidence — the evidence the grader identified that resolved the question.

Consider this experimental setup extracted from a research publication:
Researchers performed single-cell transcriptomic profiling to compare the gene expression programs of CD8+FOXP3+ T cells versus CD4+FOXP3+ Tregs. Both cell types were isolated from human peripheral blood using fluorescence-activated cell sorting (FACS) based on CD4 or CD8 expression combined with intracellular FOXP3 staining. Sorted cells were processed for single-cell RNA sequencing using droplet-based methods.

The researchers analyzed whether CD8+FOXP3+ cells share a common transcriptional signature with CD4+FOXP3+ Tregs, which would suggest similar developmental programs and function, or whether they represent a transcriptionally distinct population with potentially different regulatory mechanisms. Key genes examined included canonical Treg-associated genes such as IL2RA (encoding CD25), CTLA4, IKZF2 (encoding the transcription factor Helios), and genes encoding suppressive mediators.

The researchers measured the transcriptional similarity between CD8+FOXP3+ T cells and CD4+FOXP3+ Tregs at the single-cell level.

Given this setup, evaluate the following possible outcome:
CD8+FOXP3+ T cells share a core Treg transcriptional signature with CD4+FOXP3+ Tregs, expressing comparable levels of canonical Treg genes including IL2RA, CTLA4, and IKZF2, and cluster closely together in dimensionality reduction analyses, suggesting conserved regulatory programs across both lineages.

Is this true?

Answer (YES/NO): YES